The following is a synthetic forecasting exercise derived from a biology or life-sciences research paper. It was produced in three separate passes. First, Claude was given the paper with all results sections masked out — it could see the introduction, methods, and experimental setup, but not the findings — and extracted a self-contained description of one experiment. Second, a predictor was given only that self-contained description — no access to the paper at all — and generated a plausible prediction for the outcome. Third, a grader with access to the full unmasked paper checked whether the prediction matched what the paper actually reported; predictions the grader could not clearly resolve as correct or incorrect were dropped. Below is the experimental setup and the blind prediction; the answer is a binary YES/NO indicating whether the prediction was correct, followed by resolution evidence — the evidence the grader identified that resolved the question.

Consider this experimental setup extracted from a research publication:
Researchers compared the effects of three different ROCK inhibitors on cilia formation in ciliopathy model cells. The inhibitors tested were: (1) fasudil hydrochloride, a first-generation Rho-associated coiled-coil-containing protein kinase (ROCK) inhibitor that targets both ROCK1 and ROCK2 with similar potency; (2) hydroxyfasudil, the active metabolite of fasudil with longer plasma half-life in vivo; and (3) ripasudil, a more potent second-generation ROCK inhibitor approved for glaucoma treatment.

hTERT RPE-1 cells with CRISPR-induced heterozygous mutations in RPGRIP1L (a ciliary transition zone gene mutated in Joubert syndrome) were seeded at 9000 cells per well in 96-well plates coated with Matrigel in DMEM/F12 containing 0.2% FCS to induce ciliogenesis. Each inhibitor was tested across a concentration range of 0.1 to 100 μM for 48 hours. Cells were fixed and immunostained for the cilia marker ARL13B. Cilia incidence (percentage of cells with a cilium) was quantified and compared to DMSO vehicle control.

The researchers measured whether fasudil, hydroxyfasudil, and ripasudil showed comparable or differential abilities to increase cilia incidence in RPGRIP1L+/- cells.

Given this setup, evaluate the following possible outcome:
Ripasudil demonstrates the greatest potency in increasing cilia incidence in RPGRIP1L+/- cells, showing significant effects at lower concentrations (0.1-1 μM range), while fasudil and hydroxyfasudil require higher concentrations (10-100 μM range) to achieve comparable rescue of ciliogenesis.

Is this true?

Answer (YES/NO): NO